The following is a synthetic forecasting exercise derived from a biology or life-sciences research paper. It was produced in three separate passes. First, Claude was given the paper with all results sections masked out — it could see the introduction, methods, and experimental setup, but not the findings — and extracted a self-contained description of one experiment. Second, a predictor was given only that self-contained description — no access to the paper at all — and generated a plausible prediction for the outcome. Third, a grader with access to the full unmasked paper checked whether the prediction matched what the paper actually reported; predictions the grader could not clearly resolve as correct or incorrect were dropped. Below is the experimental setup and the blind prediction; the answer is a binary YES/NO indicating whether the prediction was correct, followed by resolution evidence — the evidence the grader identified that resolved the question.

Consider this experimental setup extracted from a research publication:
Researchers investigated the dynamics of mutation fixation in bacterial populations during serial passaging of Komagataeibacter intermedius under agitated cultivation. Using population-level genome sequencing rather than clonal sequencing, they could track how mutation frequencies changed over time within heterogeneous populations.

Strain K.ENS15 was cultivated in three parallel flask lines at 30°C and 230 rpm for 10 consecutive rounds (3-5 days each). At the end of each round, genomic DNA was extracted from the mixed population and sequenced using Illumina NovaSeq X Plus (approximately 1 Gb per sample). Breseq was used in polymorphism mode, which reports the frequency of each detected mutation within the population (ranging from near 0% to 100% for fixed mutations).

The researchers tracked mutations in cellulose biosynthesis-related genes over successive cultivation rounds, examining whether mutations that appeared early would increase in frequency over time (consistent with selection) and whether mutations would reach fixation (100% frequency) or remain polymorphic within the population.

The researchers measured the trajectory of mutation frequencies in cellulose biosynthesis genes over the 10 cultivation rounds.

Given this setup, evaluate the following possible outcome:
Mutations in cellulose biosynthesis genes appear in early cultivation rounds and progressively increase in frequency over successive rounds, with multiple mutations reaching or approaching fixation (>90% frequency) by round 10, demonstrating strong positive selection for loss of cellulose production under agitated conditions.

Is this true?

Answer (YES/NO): NO